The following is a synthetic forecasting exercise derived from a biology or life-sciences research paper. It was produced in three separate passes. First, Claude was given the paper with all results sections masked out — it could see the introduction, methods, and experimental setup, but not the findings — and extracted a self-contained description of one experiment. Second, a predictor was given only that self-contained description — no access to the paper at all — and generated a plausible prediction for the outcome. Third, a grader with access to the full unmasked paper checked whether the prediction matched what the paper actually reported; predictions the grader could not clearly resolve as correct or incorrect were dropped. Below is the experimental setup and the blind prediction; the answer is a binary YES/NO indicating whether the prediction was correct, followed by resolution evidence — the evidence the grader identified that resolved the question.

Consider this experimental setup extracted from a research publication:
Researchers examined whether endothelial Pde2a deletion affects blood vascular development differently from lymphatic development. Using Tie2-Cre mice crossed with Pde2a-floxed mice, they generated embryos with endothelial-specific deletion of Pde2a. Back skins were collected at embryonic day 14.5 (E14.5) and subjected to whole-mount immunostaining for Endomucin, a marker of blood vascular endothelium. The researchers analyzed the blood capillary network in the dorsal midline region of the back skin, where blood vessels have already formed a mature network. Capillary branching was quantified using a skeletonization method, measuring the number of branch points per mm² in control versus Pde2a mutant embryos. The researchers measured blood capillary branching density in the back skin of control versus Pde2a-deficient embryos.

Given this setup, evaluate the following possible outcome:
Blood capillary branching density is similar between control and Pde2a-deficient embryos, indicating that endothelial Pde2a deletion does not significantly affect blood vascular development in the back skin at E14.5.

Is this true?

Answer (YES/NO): NO